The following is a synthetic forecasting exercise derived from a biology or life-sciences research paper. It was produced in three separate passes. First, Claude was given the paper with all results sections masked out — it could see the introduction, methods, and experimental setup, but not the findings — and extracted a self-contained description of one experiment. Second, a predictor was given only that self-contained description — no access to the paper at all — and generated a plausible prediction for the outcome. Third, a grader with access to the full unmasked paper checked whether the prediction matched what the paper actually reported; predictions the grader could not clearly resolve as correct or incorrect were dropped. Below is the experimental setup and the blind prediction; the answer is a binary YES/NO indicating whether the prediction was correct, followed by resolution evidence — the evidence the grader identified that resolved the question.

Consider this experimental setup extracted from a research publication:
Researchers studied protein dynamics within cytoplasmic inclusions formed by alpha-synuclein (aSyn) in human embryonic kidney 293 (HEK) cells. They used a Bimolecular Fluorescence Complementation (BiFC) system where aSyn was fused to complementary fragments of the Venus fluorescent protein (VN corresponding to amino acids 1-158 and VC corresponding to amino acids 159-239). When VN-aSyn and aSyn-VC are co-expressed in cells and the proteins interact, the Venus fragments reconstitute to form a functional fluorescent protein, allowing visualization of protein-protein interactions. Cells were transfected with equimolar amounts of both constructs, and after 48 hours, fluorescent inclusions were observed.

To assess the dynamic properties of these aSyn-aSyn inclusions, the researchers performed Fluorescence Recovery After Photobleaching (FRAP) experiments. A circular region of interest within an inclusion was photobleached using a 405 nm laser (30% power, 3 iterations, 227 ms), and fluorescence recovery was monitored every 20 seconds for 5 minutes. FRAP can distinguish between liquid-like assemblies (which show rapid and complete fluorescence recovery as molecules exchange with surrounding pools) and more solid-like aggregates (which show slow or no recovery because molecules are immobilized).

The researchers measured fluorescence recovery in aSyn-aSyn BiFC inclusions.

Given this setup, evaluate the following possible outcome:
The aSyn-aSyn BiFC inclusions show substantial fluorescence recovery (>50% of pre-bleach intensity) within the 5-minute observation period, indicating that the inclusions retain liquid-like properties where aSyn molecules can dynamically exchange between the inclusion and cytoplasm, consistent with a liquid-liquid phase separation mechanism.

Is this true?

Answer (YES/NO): NO